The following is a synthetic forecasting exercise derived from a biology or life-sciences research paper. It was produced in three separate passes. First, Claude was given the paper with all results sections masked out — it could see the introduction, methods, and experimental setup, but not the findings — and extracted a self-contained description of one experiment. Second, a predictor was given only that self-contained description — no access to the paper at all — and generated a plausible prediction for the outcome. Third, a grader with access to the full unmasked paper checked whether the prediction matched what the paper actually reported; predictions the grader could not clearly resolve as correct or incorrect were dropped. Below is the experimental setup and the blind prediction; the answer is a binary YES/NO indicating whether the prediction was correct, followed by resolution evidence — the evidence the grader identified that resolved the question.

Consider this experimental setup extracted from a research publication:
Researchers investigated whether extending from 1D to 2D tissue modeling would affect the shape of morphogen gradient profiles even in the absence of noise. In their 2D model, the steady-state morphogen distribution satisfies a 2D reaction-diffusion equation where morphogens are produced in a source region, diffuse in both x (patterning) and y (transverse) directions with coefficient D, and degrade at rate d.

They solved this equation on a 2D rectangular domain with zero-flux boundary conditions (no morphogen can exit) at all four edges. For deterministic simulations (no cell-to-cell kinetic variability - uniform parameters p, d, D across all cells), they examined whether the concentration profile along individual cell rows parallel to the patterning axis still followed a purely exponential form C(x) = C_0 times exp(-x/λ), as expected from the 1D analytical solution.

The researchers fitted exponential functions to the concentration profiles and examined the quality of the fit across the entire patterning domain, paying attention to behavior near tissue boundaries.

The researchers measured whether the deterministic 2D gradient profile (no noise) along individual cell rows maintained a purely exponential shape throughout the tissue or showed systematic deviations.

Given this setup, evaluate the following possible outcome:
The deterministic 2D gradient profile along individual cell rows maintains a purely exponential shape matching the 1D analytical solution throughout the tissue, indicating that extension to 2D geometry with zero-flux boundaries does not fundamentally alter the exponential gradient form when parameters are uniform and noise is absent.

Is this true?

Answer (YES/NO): NO